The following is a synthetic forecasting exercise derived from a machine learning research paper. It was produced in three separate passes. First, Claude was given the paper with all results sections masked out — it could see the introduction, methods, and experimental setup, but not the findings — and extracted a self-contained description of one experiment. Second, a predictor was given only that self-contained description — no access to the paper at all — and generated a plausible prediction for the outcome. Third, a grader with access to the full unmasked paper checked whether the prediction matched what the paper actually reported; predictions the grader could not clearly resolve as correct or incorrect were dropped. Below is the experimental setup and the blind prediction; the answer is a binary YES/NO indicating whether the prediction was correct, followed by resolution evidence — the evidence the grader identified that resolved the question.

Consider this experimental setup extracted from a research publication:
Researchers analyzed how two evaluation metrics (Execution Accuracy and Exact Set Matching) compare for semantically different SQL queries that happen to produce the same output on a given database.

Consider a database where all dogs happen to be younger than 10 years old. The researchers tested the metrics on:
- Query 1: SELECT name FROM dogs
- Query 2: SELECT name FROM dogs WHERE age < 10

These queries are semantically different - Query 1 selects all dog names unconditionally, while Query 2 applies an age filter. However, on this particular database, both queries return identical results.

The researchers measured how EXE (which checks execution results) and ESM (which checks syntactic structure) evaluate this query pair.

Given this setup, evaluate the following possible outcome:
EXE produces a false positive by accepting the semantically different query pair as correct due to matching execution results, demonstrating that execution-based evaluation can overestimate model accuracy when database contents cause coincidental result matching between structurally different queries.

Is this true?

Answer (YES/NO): YES